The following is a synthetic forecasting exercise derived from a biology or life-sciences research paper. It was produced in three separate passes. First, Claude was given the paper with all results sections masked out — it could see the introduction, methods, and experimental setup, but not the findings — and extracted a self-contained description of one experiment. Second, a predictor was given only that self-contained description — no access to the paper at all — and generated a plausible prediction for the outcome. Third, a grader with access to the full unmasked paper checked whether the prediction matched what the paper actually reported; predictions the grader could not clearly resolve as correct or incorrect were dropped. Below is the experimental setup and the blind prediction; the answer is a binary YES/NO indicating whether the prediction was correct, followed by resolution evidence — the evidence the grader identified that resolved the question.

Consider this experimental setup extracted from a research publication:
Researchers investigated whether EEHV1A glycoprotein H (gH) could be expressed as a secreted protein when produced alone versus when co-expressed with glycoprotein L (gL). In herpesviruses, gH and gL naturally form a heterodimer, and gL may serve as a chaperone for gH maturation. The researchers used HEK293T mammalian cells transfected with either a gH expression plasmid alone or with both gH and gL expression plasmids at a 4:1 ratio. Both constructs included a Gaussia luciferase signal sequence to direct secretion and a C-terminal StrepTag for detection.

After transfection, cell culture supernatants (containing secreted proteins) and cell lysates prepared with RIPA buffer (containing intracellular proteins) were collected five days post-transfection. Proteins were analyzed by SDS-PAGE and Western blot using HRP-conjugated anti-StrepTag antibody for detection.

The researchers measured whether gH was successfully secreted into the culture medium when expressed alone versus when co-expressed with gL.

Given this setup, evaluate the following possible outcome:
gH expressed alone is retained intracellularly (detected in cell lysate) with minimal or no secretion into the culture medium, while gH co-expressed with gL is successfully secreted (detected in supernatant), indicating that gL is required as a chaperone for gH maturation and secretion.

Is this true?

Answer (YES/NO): YES